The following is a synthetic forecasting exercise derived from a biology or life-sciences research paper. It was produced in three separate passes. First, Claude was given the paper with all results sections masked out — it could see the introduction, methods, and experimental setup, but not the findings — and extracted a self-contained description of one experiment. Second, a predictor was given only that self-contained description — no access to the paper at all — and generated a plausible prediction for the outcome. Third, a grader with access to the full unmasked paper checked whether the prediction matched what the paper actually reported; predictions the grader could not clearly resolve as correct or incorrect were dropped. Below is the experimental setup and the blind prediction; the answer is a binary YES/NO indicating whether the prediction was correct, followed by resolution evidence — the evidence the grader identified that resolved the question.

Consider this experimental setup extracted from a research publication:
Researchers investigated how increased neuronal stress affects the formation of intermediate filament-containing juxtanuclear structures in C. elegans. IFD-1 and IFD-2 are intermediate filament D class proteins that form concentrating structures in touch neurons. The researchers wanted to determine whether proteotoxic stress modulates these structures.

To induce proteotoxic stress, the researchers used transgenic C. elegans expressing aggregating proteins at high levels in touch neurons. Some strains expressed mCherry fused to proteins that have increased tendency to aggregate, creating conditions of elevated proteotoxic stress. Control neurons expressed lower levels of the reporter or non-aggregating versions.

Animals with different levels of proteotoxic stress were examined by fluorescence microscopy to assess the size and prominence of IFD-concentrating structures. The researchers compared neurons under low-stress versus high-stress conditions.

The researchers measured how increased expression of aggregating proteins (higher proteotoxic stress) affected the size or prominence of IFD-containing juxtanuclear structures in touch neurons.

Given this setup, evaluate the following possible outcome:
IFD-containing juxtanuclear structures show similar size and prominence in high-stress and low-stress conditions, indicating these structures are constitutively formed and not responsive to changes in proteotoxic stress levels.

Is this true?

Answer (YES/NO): NO